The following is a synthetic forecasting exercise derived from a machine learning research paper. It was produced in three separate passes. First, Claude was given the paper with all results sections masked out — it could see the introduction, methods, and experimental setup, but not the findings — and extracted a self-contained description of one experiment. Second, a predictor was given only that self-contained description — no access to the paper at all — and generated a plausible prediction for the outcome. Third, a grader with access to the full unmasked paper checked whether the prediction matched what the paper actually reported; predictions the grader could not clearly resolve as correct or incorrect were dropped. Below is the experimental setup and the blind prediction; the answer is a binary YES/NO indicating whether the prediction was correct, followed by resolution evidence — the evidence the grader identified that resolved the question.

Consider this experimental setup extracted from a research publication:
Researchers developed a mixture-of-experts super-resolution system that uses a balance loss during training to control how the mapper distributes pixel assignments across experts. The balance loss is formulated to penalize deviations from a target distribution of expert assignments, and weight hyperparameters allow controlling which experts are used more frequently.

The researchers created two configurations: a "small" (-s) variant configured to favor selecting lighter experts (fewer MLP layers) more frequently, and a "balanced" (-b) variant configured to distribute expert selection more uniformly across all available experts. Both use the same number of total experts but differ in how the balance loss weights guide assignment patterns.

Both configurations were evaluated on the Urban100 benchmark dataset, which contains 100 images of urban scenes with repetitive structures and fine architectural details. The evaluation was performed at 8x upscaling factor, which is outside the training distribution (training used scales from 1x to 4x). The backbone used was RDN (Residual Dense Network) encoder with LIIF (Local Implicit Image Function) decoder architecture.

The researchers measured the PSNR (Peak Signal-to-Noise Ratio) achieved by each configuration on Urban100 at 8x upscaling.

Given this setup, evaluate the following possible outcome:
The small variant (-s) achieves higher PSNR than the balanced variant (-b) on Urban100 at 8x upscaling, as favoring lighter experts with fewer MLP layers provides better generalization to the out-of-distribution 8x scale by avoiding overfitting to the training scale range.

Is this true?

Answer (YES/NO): NO